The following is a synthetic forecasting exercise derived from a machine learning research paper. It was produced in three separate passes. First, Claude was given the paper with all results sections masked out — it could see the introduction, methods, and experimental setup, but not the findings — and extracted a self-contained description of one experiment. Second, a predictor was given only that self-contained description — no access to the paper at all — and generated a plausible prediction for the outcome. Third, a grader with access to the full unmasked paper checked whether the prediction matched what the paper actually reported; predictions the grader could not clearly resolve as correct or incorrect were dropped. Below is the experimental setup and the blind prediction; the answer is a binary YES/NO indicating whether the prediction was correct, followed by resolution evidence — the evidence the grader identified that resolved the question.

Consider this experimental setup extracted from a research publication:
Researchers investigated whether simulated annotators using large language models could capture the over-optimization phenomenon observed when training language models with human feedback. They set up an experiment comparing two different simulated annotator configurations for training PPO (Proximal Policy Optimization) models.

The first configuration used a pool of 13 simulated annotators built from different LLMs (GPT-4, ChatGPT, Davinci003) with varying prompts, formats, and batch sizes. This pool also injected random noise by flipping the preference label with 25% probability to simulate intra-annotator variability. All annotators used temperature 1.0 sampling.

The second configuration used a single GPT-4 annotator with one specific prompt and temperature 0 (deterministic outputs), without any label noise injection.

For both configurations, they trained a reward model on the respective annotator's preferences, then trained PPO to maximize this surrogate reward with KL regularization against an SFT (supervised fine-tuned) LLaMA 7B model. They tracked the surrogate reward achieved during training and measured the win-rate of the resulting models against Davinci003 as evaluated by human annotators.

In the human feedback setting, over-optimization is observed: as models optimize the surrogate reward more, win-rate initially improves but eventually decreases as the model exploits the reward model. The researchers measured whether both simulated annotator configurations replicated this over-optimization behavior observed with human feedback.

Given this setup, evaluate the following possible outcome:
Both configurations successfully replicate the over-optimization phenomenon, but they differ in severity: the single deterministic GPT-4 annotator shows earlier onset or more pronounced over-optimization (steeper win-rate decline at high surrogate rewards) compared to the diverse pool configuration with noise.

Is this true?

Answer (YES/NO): NO